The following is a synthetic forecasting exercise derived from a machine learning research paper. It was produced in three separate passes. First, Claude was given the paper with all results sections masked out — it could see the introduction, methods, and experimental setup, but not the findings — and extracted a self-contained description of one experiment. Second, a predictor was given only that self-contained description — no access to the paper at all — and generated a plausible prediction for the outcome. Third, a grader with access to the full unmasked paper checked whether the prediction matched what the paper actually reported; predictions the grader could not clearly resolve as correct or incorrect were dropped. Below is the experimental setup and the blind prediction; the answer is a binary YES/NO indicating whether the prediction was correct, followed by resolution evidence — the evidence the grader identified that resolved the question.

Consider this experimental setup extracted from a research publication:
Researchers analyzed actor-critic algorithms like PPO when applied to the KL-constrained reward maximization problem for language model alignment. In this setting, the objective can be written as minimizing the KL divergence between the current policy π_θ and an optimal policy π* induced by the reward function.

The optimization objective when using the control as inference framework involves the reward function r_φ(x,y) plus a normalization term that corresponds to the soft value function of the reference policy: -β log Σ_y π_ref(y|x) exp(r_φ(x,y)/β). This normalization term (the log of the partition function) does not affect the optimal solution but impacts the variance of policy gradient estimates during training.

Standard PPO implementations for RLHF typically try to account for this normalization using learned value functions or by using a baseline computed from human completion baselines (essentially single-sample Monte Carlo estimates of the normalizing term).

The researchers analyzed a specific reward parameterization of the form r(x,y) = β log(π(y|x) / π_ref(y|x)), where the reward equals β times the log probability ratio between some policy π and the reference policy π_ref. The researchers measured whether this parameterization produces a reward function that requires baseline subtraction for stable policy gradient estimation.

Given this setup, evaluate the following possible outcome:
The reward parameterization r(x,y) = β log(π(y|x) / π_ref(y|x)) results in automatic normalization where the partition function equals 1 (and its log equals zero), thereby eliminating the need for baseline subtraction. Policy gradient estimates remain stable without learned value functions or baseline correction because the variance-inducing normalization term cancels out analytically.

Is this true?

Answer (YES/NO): YES